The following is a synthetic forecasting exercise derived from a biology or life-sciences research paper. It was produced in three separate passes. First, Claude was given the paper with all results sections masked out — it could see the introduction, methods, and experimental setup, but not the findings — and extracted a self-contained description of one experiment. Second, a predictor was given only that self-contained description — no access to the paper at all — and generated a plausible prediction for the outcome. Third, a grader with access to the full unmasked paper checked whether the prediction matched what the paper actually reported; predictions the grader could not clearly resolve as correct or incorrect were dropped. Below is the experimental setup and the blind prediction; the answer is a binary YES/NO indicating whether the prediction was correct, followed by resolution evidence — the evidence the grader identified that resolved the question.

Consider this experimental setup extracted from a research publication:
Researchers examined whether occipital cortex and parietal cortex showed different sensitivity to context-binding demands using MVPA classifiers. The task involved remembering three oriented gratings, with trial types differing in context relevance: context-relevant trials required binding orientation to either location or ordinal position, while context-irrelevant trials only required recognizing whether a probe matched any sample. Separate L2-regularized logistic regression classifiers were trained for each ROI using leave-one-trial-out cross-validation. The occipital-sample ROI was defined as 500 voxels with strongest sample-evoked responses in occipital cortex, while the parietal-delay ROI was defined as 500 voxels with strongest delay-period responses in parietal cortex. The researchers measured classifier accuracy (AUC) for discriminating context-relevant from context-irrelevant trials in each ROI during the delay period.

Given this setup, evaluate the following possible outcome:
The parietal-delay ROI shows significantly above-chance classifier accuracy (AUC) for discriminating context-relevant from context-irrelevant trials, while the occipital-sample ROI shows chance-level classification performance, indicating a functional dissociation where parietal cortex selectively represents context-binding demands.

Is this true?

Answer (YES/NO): NO